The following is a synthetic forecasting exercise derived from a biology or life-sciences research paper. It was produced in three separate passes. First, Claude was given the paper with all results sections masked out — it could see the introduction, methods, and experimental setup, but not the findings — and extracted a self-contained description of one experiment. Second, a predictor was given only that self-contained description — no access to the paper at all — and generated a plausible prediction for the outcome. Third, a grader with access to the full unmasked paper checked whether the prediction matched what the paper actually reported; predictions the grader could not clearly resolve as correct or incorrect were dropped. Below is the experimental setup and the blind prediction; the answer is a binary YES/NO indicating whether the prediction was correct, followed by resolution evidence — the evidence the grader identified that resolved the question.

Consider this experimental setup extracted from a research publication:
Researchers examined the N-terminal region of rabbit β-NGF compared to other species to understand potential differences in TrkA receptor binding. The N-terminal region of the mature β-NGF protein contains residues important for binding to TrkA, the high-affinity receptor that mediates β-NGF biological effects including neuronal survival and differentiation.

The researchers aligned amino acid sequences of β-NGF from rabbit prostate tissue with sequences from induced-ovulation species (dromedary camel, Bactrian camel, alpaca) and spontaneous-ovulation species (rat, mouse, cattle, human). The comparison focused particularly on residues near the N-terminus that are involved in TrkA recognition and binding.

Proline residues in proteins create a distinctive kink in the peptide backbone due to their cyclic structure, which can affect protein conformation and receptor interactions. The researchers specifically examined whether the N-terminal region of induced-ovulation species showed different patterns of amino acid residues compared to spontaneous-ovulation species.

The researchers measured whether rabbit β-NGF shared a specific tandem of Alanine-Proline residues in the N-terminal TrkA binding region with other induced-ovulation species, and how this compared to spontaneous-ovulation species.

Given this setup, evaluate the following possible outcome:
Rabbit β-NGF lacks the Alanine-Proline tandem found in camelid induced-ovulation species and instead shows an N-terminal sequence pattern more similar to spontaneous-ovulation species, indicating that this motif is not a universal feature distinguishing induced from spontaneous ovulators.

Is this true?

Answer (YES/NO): NO